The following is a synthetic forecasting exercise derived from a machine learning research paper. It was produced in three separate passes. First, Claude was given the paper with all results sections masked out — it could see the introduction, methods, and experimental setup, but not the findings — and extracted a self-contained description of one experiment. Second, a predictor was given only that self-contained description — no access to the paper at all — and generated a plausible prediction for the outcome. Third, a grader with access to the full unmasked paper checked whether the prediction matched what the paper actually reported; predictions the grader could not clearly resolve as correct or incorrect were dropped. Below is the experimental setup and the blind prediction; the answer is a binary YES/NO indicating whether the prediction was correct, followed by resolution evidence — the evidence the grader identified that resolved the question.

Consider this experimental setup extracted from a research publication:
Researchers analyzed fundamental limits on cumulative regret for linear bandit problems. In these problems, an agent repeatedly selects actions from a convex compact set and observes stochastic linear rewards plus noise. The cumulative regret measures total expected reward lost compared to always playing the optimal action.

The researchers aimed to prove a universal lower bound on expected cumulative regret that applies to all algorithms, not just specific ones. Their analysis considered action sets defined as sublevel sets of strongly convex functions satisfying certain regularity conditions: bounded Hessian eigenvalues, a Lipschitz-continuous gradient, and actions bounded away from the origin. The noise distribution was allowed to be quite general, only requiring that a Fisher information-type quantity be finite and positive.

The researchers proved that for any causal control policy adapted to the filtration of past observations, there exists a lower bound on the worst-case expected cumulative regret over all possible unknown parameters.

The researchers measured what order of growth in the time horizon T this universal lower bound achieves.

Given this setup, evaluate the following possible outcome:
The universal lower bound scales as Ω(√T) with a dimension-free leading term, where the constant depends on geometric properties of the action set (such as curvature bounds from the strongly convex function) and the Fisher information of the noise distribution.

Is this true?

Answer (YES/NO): YES